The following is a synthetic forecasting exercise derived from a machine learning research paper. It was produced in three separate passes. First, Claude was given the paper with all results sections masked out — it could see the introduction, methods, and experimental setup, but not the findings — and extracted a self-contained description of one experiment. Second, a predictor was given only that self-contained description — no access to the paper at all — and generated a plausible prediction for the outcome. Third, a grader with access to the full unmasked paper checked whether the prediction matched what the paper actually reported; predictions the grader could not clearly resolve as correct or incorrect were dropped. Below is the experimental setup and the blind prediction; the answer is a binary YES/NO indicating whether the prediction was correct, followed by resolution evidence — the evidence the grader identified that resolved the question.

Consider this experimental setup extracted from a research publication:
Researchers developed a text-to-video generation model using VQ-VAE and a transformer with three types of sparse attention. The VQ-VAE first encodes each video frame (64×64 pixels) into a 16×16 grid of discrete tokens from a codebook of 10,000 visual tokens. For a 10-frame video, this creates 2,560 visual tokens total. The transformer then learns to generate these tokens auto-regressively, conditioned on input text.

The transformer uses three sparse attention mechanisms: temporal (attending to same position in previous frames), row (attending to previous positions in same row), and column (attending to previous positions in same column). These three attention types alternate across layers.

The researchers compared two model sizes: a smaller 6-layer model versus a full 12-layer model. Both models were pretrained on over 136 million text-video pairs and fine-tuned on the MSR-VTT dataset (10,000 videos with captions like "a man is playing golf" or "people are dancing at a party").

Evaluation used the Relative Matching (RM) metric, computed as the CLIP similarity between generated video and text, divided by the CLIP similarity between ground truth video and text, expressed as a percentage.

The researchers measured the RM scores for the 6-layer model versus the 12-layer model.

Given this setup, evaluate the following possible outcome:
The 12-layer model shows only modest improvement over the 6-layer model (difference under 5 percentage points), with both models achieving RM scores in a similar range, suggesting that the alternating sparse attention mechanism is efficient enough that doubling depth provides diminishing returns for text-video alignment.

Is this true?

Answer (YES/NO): NO